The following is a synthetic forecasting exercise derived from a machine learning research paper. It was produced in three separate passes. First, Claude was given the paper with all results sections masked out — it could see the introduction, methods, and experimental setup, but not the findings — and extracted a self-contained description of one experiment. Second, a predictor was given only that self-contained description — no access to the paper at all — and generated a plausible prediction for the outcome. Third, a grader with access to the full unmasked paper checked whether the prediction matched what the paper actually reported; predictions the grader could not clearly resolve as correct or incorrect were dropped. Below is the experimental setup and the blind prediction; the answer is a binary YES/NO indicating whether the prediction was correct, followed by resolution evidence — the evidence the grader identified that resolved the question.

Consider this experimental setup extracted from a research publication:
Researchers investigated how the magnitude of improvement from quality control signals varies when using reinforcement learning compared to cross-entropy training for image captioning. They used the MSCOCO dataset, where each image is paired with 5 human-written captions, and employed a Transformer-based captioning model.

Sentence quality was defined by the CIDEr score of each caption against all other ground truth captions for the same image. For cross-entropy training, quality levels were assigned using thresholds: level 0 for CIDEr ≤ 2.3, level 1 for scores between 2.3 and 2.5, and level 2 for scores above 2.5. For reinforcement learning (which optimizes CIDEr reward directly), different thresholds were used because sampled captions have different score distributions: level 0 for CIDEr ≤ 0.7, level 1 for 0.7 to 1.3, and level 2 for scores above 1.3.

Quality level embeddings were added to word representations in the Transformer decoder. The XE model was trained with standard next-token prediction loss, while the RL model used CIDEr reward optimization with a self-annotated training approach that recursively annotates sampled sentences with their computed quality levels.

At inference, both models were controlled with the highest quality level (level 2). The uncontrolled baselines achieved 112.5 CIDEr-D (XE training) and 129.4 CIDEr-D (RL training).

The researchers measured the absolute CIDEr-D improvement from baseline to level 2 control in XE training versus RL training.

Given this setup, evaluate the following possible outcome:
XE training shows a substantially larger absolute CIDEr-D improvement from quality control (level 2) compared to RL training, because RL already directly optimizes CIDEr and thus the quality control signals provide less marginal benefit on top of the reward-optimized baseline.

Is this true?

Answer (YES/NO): YES